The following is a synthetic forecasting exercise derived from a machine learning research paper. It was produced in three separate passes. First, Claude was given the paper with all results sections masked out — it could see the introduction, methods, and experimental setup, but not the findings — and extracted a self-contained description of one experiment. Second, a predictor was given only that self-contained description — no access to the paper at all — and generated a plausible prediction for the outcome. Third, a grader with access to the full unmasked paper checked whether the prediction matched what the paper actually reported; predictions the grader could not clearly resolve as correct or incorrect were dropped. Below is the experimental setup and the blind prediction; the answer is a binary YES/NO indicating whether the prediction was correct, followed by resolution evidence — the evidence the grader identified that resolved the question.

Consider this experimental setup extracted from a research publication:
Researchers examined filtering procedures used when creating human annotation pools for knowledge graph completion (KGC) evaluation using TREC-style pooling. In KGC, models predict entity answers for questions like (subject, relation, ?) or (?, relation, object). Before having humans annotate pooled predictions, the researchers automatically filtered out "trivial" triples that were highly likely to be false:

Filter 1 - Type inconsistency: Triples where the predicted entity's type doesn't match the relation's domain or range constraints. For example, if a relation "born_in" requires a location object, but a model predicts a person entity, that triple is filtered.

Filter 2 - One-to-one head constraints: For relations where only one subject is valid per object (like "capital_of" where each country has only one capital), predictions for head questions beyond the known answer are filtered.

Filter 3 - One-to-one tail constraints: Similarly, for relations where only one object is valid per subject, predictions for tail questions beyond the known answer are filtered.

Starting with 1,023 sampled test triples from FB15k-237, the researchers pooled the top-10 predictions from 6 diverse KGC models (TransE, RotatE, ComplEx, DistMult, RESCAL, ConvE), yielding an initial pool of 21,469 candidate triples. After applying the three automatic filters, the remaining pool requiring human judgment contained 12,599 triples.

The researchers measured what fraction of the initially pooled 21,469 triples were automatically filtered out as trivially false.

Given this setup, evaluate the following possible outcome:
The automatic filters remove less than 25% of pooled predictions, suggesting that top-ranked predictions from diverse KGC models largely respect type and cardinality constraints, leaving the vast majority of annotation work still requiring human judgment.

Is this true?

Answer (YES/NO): NO